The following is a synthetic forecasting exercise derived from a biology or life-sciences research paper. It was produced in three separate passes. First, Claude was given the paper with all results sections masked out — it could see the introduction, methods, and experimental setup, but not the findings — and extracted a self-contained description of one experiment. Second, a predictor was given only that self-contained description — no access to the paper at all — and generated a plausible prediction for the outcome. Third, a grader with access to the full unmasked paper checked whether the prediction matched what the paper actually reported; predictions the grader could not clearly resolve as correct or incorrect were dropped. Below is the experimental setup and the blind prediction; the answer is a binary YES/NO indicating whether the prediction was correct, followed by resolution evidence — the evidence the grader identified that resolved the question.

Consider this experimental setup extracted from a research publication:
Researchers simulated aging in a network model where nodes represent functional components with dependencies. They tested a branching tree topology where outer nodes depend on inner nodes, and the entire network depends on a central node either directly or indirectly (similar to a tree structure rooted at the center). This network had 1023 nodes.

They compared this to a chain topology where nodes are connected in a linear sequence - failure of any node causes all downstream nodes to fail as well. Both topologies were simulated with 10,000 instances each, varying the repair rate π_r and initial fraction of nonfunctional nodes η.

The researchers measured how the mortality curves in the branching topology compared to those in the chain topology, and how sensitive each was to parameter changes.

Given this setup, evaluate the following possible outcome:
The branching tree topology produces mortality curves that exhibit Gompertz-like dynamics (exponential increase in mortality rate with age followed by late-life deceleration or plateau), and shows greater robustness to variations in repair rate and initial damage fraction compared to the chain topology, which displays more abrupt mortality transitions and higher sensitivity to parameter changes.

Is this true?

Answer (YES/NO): NO